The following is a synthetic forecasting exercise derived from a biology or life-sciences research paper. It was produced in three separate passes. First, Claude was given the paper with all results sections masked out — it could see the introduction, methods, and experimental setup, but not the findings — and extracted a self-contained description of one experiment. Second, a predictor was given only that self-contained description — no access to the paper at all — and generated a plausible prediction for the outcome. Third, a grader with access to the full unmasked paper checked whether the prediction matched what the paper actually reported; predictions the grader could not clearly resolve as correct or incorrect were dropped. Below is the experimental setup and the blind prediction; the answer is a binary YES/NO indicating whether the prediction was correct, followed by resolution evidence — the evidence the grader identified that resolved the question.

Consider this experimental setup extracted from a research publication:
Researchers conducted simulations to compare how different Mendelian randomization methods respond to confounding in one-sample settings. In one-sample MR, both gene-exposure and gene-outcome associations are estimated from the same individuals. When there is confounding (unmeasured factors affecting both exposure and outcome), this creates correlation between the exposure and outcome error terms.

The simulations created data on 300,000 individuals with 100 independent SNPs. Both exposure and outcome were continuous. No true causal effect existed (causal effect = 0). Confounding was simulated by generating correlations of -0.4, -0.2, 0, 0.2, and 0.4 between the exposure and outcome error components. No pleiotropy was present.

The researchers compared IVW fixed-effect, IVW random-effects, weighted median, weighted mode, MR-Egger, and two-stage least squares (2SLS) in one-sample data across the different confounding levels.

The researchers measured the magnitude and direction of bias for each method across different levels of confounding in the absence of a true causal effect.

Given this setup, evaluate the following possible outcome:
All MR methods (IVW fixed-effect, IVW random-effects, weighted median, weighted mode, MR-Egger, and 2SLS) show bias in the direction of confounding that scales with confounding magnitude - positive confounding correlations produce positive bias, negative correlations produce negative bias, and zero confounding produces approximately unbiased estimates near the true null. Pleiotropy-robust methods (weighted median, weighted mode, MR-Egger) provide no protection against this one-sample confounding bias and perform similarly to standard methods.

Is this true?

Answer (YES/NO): NO